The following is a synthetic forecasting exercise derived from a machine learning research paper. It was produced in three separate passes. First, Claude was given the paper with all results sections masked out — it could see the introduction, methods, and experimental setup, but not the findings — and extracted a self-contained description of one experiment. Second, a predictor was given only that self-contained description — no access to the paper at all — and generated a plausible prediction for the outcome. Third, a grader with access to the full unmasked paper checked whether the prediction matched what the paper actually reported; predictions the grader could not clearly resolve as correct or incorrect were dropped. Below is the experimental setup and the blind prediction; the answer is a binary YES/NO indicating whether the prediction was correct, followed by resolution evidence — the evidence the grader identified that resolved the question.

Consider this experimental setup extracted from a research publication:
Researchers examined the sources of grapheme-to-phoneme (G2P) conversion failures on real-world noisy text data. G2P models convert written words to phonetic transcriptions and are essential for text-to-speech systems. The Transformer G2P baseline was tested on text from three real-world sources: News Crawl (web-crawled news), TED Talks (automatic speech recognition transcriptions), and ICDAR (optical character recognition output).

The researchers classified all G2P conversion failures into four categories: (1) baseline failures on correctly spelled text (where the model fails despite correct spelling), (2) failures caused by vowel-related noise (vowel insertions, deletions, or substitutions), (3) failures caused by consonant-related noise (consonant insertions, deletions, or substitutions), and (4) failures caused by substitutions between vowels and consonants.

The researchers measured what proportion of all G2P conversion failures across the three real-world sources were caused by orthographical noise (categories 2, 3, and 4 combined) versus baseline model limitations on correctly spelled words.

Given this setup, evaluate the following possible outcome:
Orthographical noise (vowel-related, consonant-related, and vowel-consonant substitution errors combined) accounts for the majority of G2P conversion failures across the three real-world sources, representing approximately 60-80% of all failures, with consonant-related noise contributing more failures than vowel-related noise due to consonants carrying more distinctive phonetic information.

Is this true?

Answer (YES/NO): NO